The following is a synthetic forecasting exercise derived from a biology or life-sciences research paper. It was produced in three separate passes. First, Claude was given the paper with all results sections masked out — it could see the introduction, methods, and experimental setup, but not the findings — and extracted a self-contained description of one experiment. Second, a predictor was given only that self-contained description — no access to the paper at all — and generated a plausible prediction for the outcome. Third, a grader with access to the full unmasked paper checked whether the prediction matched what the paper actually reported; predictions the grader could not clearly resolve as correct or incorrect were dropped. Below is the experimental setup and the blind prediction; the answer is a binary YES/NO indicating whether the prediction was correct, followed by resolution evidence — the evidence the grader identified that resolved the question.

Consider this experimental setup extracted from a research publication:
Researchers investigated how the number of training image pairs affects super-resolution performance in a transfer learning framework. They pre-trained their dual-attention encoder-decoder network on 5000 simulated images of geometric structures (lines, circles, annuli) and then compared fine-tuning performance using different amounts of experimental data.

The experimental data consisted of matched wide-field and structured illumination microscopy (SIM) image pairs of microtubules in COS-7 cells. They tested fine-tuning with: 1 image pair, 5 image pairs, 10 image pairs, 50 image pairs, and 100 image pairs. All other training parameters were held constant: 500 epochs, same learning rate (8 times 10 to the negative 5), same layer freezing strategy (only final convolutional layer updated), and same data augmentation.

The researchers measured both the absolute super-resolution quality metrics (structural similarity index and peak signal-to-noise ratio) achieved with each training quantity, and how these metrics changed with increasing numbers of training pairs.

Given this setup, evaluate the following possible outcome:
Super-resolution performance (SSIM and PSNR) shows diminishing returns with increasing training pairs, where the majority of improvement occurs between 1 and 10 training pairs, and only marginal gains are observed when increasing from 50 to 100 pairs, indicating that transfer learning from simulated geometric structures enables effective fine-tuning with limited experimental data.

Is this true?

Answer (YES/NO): NO